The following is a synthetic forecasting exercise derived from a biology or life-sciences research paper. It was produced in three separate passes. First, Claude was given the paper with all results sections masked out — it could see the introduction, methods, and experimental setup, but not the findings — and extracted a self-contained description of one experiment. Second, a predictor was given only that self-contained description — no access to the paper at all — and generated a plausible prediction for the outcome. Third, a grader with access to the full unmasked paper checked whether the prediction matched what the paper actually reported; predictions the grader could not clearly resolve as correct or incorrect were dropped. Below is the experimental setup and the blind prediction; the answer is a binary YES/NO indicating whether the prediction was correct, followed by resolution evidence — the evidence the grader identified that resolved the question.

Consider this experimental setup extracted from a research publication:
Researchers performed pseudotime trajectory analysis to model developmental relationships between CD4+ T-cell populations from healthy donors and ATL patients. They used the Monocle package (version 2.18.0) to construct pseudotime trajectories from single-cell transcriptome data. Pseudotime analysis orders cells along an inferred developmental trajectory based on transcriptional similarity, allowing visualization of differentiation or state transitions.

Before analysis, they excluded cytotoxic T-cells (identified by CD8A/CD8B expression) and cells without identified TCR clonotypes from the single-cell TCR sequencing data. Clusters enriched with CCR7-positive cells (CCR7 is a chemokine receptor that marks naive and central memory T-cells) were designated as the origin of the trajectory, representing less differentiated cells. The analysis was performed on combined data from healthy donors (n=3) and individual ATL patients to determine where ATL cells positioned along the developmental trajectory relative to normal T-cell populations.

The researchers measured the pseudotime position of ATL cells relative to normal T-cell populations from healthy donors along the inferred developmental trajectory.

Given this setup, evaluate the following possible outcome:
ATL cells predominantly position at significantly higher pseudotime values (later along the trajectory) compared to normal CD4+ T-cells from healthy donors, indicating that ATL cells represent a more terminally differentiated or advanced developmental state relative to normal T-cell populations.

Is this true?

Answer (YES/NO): YES